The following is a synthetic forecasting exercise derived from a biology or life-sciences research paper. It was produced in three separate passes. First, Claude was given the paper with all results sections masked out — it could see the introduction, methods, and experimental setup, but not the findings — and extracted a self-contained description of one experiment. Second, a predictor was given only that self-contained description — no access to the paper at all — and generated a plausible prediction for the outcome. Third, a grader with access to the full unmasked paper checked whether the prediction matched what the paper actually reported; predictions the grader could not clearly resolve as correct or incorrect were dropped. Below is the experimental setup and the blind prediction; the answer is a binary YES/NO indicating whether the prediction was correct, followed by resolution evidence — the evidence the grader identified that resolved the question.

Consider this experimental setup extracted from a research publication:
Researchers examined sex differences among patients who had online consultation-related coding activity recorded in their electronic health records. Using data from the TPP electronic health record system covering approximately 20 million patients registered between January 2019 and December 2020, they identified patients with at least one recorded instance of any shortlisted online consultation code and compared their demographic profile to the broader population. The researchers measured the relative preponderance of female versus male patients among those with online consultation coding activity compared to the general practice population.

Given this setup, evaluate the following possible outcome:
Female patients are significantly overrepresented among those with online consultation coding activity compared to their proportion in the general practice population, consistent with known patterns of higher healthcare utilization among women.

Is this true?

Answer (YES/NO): YES